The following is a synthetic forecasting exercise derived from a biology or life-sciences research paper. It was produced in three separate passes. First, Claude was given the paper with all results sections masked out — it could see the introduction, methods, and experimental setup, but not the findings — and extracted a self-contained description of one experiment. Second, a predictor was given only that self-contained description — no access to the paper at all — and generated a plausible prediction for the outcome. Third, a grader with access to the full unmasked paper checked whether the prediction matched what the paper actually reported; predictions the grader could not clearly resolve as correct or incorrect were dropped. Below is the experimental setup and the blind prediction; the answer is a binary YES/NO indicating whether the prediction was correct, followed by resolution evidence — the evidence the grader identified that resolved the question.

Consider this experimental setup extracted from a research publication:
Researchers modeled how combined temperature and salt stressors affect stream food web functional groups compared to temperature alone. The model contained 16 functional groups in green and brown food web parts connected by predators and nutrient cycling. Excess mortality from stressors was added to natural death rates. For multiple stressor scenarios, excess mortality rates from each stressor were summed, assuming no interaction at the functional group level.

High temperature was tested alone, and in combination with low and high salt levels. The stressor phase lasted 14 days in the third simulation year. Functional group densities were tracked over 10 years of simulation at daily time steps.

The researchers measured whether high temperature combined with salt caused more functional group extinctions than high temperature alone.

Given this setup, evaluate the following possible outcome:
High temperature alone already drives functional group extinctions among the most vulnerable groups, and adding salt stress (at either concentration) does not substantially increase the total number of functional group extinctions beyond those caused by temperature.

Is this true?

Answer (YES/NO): YES